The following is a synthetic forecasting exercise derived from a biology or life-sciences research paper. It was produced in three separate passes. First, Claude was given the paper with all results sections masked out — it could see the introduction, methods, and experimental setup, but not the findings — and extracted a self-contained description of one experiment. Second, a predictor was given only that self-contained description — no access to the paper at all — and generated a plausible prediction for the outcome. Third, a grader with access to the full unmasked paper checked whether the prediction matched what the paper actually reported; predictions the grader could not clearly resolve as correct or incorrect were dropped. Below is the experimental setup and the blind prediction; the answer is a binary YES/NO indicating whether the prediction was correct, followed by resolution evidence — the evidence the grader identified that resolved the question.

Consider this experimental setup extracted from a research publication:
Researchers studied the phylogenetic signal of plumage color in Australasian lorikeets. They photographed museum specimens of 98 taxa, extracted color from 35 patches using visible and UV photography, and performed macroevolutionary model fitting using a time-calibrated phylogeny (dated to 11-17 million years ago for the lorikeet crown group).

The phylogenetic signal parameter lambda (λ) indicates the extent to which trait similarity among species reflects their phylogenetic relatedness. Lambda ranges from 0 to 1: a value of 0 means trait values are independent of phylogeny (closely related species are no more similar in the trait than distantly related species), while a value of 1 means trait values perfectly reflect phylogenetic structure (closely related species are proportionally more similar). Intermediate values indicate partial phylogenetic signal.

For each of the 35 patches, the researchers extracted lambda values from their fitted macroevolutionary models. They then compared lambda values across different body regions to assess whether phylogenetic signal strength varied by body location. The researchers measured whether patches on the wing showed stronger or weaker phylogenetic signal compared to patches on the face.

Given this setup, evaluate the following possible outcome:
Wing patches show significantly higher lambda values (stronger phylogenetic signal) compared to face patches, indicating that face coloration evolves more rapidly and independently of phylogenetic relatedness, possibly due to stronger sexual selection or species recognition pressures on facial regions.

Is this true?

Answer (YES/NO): NO